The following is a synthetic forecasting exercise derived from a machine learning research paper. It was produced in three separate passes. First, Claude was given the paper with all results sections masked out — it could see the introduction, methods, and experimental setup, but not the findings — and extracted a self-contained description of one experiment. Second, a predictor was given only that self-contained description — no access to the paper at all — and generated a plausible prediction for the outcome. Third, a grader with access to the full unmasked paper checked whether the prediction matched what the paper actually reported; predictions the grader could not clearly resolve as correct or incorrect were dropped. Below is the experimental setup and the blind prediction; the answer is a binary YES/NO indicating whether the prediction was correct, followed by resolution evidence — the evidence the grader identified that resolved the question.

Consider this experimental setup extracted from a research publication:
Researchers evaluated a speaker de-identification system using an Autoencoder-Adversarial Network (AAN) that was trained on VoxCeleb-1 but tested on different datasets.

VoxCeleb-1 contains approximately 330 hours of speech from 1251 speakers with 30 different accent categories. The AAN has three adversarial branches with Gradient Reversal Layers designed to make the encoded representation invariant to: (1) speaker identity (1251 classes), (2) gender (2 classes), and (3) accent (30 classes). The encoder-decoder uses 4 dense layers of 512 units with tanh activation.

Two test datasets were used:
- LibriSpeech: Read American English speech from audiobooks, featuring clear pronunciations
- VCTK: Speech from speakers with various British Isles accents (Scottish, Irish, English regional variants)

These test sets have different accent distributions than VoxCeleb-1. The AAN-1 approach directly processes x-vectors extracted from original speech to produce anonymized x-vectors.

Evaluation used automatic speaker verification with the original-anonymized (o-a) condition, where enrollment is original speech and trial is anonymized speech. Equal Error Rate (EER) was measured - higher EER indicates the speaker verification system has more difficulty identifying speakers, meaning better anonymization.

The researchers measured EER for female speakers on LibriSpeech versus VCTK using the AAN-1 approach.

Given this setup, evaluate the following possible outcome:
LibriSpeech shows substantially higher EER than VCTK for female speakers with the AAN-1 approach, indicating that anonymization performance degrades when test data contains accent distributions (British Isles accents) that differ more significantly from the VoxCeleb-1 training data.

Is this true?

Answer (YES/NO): NO